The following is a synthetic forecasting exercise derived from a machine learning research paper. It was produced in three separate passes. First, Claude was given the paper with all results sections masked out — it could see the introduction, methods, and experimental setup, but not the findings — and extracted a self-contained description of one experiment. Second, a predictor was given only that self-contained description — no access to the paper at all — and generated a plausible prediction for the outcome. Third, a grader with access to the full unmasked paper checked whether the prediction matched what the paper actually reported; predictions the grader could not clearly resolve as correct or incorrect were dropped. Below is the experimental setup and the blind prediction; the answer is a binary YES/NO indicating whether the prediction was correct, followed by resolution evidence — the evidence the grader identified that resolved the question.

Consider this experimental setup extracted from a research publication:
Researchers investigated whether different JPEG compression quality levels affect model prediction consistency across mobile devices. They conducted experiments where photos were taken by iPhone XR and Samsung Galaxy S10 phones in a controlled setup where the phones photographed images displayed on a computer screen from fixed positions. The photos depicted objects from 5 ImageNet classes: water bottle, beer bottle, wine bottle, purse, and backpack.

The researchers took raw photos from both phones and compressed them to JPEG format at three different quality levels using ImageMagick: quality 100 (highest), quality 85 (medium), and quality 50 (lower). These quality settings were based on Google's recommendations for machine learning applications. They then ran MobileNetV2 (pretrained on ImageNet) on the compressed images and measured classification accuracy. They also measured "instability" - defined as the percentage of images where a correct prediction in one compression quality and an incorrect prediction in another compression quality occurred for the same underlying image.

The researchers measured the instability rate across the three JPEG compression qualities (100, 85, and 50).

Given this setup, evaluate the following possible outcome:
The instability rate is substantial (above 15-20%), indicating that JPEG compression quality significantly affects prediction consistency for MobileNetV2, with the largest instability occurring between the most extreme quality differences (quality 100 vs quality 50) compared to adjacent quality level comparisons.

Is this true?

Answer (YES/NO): NO